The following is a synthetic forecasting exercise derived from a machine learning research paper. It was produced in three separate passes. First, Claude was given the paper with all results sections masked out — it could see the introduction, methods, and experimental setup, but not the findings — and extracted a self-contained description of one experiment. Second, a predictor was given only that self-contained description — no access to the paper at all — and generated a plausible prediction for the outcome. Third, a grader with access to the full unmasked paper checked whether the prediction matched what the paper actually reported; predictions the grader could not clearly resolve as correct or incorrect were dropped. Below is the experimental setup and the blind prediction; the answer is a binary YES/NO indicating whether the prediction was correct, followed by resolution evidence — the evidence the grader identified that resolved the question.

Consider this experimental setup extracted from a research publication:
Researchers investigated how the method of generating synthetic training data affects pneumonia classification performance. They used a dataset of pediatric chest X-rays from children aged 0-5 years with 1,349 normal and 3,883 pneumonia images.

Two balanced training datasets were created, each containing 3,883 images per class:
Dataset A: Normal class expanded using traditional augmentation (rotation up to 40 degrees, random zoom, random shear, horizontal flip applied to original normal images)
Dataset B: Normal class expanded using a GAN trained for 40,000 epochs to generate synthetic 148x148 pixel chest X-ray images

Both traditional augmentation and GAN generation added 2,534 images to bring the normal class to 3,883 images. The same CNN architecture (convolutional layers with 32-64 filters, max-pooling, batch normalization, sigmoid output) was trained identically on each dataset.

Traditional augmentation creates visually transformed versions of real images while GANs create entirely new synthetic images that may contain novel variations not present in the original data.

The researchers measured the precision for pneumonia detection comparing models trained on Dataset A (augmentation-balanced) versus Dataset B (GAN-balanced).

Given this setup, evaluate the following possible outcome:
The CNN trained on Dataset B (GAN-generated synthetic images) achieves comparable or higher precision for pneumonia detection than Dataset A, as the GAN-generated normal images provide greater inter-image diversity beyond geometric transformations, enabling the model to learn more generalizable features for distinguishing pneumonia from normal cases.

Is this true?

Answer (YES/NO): YES